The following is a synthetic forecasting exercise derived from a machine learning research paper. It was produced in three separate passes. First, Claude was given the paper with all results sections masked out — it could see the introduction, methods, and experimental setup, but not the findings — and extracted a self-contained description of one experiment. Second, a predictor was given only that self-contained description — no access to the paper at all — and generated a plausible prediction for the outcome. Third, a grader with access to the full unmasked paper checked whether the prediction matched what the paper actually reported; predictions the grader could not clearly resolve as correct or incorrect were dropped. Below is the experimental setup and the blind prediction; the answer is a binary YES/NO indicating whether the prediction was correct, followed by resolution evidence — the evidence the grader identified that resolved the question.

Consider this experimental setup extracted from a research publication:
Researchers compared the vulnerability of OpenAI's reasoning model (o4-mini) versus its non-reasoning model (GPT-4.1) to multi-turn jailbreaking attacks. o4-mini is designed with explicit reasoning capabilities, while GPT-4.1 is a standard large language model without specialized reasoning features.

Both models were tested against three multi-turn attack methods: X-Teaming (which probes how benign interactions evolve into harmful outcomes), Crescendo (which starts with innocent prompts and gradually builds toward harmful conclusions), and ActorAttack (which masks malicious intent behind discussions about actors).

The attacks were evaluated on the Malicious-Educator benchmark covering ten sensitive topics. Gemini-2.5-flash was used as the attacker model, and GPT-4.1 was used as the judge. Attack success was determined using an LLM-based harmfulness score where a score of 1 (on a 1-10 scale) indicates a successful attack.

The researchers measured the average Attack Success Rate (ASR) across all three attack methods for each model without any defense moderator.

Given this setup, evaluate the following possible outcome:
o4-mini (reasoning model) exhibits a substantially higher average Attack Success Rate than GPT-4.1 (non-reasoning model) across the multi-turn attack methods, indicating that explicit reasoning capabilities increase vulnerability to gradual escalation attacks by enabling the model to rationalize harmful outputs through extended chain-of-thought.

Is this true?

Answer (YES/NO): NO